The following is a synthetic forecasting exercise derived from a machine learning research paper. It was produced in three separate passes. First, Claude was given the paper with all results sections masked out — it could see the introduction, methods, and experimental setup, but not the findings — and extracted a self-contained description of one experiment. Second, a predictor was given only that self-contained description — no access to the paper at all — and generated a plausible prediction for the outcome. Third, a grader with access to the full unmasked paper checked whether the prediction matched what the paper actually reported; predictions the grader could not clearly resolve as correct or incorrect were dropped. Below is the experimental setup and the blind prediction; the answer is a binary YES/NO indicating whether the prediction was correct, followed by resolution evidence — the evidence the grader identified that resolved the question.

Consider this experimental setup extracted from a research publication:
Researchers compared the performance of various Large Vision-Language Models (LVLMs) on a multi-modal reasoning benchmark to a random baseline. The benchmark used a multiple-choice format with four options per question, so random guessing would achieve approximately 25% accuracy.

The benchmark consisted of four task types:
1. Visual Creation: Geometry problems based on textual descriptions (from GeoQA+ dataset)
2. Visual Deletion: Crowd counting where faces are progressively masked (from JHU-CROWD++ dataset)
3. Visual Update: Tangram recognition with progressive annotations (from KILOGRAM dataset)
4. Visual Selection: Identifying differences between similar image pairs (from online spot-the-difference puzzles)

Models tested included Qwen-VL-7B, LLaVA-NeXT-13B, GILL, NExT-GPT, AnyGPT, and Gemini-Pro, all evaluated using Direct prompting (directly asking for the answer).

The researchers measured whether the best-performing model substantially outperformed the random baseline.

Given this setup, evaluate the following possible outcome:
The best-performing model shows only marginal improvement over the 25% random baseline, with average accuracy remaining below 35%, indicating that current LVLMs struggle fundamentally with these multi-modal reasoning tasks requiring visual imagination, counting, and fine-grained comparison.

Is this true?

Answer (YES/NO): YES